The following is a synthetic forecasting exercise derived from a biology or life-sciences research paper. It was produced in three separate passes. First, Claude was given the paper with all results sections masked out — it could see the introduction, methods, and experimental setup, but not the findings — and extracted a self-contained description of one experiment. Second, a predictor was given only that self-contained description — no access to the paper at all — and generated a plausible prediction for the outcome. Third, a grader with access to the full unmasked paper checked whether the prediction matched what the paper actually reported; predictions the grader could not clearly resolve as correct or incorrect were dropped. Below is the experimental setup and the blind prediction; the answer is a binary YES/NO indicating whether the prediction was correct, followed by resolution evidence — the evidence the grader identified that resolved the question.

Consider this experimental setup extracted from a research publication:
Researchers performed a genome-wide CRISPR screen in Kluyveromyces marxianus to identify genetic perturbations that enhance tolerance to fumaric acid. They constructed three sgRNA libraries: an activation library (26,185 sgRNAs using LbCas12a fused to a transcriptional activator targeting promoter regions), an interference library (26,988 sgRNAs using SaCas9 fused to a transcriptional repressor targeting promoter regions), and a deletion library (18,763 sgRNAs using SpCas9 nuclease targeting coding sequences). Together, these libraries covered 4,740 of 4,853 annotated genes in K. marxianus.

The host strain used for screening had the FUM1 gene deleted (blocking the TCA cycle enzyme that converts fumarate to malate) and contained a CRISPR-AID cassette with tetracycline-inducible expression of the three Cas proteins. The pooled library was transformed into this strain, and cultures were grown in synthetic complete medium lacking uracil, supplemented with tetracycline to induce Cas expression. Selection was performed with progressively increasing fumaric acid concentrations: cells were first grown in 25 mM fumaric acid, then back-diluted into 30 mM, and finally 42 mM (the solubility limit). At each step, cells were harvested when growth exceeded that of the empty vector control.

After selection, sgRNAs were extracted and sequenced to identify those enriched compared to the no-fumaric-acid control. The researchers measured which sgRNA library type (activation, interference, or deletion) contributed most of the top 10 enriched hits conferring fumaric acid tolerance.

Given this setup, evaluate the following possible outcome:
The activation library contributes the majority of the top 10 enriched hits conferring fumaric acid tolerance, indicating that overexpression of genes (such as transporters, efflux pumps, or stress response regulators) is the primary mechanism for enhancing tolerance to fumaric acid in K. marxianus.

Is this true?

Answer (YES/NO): YES